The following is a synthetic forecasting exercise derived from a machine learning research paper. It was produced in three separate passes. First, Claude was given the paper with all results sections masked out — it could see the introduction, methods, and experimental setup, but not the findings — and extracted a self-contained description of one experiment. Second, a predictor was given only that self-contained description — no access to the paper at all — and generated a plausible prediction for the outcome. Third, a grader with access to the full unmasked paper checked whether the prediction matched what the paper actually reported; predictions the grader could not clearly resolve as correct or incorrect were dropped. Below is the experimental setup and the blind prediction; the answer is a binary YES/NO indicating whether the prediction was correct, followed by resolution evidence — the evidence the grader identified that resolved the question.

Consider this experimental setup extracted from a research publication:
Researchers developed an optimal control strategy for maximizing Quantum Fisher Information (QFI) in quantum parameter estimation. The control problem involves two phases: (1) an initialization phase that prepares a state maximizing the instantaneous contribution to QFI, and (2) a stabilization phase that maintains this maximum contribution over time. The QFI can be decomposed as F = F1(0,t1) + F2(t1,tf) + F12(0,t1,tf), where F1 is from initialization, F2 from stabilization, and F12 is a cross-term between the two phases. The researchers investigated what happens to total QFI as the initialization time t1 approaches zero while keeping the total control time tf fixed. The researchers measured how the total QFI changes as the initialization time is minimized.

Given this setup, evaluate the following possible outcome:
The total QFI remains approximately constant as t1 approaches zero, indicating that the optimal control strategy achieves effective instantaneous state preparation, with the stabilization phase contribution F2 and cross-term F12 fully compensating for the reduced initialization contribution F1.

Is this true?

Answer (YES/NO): NO